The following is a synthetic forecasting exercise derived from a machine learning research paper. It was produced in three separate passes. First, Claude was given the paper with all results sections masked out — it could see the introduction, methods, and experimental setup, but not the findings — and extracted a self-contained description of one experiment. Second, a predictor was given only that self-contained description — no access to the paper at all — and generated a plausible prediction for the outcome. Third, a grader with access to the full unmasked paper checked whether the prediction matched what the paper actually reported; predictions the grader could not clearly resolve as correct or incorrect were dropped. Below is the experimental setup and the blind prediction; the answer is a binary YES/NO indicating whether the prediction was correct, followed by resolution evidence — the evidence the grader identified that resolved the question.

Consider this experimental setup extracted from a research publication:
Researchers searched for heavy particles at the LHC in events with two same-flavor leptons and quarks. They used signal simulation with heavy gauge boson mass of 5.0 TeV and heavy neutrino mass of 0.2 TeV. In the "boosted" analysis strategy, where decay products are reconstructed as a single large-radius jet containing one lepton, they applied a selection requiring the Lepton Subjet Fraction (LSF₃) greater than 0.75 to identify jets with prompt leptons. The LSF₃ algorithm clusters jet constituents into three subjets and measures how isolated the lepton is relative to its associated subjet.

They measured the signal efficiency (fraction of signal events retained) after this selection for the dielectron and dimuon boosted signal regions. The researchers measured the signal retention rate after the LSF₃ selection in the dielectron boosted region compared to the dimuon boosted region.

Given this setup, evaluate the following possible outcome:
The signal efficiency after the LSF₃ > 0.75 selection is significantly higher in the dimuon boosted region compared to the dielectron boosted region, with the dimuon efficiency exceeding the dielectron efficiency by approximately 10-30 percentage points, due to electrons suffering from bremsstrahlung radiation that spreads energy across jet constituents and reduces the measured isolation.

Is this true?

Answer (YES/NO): NO